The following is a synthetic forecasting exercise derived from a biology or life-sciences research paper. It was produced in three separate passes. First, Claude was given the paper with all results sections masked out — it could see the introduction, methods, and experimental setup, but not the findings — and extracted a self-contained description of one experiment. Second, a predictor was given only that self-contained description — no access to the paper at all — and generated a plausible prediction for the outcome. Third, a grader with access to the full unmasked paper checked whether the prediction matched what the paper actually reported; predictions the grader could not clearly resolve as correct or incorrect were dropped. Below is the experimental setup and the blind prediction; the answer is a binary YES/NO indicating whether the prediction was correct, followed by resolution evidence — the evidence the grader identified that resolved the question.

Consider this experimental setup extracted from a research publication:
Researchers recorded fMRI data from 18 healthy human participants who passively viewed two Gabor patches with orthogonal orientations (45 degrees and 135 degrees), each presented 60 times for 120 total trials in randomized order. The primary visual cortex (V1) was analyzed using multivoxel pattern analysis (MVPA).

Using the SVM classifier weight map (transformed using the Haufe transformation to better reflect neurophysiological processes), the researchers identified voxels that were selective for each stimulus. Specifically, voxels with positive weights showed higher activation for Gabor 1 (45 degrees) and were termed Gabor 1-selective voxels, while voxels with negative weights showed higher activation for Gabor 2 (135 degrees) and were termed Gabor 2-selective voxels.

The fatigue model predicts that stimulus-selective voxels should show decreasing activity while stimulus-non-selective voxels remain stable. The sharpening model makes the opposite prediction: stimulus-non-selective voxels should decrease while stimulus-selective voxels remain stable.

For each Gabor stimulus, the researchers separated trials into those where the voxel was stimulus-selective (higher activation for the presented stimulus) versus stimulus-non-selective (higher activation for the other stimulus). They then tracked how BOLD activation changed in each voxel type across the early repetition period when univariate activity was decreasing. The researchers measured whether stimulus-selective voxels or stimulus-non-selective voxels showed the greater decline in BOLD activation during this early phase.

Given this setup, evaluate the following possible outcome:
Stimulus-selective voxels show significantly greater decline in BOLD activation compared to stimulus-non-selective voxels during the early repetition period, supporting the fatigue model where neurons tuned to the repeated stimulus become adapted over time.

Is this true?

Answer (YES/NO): YES